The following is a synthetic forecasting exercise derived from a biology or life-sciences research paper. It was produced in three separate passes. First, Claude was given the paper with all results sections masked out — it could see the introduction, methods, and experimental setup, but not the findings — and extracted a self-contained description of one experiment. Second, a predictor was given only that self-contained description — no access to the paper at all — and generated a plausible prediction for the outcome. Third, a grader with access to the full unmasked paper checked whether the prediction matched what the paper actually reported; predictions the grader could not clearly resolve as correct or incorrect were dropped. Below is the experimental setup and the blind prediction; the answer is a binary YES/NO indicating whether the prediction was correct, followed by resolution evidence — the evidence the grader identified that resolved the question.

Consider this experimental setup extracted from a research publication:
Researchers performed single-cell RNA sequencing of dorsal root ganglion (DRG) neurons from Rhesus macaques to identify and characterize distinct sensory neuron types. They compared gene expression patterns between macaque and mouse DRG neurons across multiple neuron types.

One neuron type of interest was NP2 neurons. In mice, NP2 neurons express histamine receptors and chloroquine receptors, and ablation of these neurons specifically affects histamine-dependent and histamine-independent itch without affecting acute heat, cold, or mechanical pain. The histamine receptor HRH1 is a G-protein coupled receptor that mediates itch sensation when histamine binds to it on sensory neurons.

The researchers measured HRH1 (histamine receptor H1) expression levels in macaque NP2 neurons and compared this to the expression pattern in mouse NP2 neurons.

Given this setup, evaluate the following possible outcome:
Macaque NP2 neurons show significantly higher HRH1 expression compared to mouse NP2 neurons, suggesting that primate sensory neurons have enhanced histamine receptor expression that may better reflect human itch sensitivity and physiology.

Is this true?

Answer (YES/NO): NO